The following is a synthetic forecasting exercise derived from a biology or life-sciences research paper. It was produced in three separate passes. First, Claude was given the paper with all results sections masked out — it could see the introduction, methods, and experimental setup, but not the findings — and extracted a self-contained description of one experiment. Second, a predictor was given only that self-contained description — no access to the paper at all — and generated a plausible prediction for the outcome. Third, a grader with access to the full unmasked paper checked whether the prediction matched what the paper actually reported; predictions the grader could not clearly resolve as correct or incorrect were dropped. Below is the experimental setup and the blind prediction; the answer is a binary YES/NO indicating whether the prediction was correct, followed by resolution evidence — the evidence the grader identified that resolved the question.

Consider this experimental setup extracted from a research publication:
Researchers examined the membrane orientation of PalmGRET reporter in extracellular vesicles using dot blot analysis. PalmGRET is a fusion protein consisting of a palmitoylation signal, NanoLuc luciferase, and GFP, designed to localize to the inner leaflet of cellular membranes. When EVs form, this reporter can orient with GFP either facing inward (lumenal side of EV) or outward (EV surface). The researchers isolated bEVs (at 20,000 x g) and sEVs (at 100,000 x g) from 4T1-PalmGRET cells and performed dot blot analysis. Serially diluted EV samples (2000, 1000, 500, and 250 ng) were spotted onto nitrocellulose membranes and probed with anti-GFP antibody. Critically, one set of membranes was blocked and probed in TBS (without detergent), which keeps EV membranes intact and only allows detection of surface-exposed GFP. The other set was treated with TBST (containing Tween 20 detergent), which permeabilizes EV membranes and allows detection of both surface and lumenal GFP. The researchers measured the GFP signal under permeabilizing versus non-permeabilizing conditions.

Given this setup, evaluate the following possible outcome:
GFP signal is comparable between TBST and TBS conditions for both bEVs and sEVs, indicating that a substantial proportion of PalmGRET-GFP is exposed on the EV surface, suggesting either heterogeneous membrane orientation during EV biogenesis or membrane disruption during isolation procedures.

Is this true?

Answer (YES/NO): NO